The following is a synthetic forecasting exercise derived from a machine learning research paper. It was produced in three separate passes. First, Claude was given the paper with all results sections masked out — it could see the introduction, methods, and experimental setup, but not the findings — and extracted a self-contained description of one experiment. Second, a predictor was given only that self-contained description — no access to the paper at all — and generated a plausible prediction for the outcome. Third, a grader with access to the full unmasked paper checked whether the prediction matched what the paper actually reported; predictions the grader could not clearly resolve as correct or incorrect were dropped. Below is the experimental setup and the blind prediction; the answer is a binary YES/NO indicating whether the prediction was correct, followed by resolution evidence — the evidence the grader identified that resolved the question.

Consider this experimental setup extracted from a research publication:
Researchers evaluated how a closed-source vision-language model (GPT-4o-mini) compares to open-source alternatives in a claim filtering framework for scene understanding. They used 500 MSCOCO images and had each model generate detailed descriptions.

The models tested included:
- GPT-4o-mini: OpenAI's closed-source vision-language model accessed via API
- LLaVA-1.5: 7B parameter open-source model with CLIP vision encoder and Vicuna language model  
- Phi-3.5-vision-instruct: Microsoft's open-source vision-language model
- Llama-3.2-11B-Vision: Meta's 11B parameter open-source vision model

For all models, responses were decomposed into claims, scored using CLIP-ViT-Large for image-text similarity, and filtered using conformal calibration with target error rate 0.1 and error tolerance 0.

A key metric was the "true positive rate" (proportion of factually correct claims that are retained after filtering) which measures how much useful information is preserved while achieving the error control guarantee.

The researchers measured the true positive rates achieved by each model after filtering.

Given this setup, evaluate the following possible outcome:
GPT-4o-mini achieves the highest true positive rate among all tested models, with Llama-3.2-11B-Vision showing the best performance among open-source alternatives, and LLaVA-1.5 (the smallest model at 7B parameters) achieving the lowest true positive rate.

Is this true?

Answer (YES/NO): NO